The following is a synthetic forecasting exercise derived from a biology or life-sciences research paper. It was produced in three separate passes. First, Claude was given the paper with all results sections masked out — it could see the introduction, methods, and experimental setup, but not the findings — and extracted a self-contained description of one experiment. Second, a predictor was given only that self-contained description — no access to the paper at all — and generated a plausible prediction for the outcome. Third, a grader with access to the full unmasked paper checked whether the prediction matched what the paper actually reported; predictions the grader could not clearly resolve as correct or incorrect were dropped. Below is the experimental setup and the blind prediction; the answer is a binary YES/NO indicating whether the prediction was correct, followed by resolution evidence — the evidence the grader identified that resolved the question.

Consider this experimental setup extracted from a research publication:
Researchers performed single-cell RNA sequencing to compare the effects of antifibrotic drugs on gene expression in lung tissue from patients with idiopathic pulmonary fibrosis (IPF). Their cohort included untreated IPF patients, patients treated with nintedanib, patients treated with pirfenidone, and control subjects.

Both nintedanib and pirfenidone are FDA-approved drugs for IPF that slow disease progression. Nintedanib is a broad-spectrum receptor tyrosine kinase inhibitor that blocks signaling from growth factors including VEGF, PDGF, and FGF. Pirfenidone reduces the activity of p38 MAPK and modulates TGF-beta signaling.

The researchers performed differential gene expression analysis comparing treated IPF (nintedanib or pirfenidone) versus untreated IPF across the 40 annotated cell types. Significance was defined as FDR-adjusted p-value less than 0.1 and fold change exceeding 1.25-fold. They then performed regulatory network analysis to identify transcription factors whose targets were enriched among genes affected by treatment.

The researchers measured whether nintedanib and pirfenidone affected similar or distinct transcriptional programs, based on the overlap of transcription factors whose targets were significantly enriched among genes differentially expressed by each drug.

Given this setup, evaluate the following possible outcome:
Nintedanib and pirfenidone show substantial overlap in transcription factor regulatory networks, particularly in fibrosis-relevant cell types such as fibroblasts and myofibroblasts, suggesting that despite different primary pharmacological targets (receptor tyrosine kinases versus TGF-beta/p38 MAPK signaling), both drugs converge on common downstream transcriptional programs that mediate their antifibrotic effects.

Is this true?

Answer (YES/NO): NO